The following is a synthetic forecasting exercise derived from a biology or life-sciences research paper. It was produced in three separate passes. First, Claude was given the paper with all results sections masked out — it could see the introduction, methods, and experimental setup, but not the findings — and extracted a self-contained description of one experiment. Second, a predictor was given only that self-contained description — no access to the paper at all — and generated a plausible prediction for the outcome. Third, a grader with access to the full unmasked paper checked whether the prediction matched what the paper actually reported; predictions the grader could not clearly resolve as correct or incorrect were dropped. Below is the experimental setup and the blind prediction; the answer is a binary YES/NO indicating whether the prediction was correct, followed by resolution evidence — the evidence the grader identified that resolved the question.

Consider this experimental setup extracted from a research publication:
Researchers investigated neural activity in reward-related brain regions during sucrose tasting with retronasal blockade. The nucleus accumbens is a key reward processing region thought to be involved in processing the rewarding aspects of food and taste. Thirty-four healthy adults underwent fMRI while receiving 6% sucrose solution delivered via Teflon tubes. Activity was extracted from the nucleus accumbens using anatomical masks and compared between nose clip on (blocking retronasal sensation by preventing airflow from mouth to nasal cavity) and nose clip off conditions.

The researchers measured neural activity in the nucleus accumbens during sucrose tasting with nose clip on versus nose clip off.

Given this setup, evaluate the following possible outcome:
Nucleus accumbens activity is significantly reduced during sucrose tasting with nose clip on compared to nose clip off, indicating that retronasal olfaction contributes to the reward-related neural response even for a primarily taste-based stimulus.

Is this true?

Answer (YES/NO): YES